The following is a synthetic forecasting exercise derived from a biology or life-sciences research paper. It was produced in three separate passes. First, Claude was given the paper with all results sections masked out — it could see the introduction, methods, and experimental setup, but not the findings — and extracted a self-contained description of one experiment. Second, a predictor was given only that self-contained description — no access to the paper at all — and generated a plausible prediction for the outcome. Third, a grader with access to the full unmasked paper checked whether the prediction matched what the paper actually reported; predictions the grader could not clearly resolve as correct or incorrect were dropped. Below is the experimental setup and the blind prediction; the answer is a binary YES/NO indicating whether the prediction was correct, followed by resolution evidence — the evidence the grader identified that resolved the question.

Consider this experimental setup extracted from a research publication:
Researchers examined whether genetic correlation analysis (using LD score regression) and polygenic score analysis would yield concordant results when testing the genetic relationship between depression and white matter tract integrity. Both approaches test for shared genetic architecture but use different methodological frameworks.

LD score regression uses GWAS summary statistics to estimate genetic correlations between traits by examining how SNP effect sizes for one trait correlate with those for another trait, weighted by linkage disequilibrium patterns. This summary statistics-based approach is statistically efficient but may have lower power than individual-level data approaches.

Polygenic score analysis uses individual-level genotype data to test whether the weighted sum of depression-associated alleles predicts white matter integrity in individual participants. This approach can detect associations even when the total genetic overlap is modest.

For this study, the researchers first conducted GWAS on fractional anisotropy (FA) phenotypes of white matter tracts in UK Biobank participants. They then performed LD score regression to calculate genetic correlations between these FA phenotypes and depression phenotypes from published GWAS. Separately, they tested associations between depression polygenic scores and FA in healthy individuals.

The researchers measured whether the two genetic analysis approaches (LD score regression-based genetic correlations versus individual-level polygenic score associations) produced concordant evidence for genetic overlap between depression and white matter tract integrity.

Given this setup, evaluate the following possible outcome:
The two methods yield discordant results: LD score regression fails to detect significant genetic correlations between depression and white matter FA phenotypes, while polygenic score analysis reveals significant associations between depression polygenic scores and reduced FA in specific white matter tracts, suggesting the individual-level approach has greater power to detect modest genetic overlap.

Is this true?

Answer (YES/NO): YES